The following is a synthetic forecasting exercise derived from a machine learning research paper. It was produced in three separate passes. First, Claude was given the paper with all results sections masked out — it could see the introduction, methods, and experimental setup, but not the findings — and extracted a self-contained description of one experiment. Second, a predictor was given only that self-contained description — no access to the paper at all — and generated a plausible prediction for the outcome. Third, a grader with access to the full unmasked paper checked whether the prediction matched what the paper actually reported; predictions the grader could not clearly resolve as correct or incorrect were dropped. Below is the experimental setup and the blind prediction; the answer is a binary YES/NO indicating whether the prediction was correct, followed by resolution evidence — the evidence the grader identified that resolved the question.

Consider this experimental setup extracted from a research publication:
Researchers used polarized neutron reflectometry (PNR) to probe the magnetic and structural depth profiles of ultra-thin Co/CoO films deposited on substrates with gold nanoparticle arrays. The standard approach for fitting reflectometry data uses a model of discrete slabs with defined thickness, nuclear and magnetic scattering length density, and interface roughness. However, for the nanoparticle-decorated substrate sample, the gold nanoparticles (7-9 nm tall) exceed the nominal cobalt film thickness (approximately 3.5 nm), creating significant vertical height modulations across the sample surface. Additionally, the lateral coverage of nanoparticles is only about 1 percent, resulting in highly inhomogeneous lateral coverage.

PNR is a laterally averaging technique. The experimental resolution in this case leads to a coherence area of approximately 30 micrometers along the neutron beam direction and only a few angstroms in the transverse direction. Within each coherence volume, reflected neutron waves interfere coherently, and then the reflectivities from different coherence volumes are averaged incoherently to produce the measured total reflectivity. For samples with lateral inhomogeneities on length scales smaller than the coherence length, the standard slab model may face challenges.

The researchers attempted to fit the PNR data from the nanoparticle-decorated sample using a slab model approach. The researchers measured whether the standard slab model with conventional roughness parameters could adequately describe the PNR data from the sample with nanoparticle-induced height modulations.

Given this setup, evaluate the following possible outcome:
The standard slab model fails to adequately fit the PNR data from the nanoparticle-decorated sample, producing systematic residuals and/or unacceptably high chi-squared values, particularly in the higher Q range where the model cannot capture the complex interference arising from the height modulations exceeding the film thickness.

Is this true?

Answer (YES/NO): NO